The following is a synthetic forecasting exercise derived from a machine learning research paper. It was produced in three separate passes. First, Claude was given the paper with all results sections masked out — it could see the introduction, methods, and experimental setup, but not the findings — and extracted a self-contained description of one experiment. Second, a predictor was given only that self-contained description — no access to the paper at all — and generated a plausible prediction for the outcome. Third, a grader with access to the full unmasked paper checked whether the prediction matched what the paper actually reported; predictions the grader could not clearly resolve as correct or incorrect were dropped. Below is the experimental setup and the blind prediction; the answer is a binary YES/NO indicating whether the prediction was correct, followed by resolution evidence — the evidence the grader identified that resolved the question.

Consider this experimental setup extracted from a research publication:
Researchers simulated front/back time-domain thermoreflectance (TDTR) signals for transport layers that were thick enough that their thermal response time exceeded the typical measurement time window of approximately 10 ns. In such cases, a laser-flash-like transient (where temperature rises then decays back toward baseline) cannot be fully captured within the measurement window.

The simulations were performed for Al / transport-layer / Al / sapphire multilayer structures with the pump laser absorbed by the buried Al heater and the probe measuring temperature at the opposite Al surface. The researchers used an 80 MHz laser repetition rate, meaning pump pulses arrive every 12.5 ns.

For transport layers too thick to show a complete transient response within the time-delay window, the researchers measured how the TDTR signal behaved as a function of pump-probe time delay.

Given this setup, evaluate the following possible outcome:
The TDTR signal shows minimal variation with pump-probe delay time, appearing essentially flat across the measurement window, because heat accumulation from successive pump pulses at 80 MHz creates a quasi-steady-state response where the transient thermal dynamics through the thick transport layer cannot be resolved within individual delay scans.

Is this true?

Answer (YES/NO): YES